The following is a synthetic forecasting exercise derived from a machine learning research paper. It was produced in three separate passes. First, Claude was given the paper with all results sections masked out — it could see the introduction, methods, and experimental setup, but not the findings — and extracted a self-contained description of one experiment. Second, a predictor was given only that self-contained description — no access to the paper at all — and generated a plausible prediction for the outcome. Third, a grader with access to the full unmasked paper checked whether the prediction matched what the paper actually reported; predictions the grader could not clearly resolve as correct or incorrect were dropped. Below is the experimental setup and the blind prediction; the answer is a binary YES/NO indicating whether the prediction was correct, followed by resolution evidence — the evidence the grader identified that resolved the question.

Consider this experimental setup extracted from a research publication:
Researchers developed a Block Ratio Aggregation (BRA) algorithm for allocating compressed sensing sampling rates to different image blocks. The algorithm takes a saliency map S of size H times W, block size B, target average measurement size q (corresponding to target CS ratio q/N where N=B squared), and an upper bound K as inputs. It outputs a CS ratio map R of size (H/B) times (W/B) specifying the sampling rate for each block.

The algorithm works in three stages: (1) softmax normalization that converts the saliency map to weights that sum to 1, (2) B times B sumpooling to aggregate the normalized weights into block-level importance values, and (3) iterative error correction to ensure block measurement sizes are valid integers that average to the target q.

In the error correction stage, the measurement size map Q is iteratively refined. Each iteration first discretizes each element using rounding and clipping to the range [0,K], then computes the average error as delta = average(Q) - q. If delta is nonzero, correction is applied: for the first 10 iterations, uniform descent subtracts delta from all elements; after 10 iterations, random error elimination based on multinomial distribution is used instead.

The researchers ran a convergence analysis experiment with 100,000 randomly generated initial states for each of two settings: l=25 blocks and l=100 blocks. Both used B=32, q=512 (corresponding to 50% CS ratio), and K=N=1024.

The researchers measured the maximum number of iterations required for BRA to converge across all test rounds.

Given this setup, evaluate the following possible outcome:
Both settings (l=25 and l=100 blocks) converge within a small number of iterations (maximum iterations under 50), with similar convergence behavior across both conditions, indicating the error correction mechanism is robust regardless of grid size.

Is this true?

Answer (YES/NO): YES